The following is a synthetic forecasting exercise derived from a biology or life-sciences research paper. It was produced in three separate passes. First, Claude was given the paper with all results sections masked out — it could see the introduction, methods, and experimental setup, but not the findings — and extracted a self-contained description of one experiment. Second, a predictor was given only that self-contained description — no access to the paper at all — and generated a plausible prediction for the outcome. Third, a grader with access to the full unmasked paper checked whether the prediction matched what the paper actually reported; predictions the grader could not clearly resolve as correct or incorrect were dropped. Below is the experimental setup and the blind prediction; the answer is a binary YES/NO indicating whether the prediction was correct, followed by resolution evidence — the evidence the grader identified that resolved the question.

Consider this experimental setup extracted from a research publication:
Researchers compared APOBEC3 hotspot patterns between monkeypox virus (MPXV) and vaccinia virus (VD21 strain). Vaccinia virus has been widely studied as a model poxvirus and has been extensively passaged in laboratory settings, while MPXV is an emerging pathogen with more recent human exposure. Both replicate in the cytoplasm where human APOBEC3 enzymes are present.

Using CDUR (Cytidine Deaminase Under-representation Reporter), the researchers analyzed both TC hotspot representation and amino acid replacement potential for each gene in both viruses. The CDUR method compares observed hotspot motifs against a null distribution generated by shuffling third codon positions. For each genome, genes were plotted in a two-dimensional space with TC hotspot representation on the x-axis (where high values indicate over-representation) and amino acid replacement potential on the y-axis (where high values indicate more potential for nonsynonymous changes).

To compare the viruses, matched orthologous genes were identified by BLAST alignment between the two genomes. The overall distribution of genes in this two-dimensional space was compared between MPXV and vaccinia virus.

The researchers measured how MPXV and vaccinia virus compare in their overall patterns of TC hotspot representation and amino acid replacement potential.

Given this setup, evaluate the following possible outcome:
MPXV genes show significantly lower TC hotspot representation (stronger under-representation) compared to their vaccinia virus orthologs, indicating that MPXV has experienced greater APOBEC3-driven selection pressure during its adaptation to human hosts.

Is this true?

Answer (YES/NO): NO